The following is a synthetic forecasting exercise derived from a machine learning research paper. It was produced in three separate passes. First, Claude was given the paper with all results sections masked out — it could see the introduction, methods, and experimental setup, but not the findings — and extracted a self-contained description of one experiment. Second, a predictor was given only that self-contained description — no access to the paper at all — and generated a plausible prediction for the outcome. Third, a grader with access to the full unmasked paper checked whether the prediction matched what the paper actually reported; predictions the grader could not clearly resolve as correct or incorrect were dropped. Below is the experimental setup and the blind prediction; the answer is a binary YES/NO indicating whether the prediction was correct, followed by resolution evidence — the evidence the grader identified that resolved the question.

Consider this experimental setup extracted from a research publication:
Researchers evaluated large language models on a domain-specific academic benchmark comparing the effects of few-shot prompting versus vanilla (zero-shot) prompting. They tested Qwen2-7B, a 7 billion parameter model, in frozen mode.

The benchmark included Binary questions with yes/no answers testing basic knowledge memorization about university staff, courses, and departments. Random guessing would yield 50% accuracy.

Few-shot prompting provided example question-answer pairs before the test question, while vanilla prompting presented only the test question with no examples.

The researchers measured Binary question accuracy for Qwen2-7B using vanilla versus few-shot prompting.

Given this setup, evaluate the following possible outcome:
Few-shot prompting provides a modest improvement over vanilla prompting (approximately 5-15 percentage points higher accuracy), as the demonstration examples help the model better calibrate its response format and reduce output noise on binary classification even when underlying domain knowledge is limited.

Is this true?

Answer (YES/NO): NO